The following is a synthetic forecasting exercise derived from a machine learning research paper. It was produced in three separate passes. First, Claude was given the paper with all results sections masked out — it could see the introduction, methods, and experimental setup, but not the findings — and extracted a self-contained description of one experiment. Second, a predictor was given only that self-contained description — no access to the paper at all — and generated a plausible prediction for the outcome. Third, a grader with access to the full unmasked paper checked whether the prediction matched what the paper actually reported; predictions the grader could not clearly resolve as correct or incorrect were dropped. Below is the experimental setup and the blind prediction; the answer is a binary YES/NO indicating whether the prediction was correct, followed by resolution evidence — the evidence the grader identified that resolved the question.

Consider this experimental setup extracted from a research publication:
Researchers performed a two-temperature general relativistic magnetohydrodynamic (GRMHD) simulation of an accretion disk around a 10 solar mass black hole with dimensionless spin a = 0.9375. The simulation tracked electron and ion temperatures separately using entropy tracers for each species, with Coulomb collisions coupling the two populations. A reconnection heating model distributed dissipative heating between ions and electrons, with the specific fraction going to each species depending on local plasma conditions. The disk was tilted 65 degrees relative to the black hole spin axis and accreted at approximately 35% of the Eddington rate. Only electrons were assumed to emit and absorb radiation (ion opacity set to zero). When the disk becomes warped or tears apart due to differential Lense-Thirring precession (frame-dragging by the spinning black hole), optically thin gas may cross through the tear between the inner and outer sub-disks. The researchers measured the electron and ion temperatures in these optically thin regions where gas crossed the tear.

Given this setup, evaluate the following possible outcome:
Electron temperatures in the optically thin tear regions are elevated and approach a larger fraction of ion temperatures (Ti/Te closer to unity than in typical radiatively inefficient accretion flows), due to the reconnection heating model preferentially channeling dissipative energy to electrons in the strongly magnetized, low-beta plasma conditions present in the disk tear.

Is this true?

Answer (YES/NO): NO